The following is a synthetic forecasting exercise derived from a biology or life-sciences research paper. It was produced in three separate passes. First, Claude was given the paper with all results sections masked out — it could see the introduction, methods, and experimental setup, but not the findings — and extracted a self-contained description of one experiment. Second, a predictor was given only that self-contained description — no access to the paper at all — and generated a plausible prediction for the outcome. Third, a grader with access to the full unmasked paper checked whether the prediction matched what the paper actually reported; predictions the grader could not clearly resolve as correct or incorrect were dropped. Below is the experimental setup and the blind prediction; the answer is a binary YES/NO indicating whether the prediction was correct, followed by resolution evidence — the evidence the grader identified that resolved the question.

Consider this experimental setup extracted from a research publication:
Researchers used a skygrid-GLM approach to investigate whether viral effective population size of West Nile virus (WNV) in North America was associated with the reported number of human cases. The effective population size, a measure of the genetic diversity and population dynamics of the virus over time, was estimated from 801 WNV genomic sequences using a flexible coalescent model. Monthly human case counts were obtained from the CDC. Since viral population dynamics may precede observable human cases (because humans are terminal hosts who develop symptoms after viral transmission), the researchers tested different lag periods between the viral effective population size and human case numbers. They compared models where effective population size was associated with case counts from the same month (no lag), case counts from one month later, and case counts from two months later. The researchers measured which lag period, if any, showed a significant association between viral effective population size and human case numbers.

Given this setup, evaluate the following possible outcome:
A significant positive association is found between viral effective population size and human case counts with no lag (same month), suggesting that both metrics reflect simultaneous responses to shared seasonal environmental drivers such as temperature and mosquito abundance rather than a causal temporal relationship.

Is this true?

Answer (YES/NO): NO